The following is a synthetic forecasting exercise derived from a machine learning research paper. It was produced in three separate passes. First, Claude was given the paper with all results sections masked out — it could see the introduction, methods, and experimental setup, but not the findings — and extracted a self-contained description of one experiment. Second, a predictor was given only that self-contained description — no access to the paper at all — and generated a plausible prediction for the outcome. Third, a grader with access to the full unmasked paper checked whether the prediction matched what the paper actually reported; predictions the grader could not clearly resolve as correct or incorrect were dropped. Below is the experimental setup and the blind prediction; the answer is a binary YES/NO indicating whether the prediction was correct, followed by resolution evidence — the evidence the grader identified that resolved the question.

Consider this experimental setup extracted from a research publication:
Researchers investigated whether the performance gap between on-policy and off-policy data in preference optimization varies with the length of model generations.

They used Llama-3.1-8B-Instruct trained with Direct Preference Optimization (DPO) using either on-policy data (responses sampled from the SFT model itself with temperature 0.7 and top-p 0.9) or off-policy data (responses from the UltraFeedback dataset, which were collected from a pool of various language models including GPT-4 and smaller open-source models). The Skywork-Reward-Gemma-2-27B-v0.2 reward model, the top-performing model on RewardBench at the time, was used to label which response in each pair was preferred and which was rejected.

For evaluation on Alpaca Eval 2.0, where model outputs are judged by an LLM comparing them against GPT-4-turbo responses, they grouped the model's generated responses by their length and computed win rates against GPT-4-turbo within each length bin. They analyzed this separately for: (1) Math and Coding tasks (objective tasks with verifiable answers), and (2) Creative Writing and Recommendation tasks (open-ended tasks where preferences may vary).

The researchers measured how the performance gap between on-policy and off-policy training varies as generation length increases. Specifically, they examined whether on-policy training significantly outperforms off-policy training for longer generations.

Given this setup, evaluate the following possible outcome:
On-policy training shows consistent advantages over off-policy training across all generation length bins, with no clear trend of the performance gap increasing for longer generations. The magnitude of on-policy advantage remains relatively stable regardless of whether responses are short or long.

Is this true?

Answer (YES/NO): NO